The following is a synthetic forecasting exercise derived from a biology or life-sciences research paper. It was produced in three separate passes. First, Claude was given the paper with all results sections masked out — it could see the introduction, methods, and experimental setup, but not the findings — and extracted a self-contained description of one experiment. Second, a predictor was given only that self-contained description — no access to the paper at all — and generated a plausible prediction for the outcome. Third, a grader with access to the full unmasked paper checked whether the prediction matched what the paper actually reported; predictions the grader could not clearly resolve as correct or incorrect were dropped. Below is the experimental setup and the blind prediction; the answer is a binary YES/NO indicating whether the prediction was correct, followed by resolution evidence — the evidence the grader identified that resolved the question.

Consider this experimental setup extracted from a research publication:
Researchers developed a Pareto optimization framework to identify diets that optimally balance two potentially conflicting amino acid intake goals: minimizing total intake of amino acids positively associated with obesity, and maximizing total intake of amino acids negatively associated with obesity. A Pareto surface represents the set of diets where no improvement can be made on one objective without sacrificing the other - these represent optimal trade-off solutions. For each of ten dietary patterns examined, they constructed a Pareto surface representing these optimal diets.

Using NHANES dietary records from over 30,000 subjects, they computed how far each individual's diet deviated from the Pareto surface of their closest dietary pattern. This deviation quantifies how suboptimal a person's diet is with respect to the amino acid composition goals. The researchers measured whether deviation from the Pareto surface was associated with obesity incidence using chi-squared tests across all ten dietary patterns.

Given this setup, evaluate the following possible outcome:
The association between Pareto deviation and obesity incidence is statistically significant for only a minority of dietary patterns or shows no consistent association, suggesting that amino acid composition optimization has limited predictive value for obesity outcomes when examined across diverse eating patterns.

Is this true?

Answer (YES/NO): NO